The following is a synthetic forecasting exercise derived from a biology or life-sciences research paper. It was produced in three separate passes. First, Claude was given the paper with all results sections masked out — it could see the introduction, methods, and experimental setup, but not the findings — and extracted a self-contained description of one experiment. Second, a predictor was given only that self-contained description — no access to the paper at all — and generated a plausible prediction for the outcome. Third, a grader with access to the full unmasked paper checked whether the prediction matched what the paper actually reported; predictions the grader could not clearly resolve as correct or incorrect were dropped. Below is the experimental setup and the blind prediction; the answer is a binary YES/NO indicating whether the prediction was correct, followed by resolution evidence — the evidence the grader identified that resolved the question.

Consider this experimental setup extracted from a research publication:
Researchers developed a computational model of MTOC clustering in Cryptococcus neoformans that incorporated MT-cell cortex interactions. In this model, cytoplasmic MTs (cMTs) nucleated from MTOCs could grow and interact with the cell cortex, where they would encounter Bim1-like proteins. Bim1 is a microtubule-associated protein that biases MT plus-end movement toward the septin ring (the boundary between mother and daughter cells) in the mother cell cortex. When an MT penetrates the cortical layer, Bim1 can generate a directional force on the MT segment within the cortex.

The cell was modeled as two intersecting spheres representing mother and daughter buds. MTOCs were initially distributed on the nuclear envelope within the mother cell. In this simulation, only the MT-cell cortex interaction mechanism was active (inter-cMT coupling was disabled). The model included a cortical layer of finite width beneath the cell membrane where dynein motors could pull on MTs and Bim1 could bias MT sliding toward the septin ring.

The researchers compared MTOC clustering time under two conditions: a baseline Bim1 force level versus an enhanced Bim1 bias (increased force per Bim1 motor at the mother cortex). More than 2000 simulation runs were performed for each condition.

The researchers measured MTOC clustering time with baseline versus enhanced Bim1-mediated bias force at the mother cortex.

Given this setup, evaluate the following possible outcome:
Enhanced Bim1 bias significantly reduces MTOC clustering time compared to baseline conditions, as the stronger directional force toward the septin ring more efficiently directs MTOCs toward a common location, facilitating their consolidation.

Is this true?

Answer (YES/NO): YES